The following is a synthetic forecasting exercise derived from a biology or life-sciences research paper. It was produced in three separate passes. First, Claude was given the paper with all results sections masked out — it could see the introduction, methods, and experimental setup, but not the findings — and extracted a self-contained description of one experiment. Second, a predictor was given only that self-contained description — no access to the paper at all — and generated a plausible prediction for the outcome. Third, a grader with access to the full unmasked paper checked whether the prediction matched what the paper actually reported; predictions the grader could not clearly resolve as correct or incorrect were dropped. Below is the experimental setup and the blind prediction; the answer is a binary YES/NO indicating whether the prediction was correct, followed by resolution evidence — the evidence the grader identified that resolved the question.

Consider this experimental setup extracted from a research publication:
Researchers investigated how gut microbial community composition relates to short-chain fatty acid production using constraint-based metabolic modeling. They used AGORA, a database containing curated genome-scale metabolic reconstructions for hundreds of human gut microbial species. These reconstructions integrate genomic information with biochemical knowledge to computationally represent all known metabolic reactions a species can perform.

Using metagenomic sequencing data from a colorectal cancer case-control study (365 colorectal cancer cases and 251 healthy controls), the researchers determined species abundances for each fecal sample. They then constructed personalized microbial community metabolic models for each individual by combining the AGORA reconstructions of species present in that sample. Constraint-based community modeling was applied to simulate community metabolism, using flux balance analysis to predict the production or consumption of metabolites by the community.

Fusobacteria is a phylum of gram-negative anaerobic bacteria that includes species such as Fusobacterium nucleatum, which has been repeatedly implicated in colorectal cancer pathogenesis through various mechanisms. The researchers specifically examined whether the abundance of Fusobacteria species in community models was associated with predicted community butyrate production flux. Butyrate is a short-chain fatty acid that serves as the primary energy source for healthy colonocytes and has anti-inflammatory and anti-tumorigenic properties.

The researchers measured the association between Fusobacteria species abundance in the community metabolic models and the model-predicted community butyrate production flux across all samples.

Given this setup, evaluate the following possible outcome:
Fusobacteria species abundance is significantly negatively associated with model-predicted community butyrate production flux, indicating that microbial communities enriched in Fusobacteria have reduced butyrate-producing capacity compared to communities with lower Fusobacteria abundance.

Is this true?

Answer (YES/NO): YES